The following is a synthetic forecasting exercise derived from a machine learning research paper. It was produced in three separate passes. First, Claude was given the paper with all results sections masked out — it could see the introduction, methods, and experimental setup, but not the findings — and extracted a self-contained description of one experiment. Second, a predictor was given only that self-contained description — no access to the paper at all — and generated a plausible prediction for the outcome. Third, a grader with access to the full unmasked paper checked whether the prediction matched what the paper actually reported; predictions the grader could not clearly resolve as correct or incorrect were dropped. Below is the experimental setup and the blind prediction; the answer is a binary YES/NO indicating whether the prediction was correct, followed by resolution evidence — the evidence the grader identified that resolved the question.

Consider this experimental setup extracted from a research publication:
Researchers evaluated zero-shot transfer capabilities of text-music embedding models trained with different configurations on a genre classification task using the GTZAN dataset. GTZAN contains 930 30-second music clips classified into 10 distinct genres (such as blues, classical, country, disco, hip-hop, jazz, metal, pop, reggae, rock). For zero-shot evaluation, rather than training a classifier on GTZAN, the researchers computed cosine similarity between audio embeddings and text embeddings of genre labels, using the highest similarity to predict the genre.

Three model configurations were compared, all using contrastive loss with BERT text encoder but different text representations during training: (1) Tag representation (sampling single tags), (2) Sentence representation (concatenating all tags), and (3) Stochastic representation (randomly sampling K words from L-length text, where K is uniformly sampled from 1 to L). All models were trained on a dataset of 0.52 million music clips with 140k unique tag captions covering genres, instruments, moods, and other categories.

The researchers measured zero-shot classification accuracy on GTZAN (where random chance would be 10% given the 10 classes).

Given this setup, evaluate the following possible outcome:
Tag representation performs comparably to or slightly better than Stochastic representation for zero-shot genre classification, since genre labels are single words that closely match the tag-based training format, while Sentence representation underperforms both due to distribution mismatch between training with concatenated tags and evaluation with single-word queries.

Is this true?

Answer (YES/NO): YES